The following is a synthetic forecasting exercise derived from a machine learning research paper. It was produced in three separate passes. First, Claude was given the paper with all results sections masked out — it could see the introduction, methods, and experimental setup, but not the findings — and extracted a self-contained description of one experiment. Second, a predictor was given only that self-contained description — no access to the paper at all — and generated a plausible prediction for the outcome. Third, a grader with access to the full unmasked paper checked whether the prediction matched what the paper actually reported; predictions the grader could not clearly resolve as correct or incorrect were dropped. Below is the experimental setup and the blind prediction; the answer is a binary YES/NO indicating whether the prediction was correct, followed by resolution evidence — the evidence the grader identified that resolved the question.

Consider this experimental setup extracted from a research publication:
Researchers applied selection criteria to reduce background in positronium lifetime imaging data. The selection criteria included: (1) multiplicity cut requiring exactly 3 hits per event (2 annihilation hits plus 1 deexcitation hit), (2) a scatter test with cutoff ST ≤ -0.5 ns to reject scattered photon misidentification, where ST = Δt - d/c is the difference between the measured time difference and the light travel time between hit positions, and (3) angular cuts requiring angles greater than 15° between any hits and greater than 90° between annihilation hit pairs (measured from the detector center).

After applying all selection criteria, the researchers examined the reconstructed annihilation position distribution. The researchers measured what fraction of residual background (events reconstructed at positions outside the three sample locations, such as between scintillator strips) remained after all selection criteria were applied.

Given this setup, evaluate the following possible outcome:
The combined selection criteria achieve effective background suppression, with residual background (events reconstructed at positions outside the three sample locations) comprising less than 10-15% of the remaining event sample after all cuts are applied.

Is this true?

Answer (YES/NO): YES